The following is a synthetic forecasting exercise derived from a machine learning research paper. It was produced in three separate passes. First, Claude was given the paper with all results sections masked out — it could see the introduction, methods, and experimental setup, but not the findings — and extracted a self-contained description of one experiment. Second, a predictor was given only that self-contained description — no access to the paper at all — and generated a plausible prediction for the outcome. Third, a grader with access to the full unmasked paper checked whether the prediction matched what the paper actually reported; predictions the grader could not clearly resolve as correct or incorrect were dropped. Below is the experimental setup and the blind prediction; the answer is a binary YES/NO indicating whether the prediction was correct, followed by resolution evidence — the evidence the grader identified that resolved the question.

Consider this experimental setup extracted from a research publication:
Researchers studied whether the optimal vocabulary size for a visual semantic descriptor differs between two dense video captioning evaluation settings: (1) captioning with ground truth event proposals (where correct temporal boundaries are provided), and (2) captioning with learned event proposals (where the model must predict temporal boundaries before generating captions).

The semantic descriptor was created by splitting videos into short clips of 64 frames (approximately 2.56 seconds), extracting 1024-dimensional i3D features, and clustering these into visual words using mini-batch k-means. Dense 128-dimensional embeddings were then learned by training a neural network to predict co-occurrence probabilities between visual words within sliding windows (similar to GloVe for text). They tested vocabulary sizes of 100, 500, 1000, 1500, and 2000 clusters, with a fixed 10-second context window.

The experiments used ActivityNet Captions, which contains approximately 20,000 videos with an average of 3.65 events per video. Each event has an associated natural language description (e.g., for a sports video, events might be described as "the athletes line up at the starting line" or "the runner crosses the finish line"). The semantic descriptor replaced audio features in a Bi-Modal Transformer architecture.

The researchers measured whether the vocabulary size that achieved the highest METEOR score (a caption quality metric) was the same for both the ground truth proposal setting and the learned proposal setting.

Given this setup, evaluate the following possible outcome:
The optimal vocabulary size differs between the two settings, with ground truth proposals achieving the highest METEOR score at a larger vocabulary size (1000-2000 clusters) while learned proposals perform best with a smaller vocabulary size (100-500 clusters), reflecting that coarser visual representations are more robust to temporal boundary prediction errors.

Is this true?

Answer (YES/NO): NO